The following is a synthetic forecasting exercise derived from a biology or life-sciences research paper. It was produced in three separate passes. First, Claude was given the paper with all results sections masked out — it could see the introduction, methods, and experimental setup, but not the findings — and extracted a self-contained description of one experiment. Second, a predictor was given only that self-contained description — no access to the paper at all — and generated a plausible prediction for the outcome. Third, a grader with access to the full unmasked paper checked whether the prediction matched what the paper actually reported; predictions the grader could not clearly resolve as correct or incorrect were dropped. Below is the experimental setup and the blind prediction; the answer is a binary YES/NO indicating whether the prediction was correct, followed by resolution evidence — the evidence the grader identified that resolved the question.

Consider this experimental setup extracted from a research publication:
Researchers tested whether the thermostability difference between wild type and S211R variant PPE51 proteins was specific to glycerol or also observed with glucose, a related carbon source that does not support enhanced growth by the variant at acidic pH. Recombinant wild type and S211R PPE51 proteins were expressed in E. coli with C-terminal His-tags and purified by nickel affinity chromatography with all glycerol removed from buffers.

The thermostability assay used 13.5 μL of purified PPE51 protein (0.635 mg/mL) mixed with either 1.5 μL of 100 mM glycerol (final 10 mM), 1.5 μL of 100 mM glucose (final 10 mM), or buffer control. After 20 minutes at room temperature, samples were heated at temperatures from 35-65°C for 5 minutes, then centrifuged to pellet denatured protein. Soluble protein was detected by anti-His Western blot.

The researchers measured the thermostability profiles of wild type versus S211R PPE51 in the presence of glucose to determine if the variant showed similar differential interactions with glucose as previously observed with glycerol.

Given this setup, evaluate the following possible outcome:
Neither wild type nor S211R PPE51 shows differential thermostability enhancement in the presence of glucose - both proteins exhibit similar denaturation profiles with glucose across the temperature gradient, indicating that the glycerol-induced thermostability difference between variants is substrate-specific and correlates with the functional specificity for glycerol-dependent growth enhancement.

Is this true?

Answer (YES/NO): YES